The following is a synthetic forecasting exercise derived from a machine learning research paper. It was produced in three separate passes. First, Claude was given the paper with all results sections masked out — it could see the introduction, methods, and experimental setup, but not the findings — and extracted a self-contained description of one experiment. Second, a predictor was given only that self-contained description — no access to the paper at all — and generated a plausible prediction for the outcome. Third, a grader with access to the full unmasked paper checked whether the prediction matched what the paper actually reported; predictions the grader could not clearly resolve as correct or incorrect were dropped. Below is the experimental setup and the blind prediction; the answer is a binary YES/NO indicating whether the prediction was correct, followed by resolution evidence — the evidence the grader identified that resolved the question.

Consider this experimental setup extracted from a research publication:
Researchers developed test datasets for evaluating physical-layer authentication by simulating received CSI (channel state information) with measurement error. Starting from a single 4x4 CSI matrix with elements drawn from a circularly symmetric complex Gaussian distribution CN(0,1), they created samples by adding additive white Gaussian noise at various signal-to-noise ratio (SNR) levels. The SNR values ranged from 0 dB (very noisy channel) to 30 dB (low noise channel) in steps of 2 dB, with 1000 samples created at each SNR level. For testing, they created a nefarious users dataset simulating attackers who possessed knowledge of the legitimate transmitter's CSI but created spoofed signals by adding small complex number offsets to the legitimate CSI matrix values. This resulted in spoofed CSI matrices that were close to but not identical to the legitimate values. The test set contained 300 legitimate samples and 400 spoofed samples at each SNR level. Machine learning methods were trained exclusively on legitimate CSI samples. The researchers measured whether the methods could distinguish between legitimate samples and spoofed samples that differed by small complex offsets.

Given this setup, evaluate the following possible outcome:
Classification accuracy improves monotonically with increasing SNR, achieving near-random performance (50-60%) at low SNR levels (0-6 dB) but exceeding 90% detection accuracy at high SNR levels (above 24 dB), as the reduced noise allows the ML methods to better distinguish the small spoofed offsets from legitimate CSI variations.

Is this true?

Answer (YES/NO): NO